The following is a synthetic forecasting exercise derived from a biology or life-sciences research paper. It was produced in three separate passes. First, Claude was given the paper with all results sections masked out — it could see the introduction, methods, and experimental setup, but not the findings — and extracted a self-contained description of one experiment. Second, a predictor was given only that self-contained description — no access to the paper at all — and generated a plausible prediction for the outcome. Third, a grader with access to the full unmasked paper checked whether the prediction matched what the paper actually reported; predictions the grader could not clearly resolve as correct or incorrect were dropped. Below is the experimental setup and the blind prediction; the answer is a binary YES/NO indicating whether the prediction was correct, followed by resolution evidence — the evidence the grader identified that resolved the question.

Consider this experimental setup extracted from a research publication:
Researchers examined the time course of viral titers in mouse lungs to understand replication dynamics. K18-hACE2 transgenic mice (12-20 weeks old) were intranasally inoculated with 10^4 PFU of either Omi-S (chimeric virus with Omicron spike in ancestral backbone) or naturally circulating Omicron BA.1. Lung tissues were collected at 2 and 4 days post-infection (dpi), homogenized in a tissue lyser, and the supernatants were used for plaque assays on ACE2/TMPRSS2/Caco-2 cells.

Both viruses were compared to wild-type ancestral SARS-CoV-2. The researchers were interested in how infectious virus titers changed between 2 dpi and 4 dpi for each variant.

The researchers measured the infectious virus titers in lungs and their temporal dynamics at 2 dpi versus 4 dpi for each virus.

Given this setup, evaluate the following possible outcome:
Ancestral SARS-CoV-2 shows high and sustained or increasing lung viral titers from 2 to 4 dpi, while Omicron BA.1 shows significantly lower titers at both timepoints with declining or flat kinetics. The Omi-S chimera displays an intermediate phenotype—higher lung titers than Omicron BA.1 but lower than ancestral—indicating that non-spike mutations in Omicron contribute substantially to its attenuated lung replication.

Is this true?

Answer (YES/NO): NO